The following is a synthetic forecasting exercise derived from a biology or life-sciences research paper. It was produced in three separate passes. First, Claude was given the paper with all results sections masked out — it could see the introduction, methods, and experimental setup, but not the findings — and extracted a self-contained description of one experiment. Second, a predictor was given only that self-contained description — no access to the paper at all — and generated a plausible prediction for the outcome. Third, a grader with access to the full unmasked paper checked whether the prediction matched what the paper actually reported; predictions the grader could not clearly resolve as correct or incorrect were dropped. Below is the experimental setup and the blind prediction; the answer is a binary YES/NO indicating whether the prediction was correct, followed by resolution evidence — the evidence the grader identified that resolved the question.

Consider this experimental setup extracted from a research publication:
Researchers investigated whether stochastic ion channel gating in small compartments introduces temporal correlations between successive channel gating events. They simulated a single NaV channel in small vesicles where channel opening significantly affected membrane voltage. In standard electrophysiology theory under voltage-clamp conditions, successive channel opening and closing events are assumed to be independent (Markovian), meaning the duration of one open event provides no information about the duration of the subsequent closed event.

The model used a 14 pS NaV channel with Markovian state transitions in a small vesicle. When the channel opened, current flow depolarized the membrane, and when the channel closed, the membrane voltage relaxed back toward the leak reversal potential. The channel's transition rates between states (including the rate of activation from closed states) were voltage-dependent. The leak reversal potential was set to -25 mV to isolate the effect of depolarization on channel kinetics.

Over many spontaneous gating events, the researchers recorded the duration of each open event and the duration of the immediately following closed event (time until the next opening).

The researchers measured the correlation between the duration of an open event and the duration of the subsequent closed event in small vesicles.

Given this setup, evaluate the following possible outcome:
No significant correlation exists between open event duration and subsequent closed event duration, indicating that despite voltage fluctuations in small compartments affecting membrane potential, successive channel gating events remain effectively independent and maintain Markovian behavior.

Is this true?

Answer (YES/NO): NO